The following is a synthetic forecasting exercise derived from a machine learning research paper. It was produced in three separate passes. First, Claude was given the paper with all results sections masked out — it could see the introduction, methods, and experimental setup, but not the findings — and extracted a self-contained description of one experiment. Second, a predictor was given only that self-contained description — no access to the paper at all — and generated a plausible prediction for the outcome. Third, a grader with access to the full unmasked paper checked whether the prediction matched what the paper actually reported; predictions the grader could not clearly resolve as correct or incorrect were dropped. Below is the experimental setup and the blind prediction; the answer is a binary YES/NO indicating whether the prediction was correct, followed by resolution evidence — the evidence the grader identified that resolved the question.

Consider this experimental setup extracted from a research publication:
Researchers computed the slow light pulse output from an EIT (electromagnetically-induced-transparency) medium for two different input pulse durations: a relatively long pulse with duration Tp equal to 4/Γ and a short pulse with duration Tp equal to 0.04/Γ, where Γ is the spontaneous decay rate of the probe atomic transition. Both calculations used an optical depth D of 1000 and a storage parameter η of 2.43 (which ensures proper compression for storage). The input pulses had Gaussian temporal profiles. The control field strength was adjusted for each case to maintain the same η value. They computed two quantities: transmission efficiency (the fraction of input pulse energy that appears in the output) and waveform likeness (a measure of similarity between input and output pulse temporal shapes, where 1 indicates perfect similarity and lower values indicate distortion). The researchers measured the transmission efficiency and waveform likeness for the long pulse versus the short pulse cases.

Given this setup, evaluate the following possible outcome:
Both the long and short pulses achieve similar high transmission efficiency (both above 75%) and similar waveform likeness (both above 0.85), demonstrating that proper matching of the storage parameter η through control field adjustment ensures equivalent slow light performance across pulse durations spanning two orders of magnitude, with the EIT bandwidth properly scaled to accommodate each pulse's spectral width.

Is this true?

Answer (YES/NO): NO